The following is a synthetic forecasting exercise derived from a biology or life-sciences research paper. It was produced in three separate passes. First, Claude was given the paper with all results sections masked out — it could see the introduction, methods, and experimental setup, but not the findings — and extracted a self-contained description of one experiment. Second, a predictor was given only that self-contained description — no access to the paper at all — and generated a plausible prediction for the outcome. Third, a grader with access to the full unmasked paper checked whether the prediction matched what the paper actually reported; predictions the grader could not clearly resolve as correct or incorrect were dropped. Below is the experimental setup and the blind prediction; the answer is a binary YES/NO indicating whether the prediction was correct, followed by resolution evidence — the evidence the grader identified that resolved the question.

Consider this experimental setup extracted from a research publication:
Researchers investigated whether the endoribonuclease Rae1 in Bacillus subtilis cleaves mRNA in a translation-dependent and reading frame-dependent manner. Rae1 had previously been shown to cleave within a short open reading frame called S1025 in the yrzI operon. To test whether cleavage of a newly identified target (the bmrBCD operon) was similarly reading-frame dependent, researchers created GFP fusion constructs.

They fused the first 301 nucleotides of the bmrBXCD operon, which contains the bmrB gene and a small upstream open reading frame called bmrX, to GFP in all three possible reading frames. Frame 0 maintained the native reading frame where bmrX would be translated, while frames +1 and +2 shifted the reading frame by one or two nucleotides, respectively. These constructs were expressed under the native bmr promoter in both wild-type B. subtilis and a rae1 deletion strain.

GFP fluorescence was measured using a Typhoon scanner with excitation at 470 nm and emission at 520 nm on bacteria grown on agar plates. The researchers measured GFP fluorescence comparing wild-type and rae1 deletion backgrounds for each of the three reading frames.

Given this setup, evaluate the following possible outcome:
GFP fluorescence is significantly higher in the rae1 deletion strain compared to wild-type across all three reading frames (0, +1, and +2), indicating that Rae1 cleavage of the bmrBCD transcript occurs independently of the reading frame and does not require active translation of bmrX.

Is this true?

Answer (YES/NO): NO